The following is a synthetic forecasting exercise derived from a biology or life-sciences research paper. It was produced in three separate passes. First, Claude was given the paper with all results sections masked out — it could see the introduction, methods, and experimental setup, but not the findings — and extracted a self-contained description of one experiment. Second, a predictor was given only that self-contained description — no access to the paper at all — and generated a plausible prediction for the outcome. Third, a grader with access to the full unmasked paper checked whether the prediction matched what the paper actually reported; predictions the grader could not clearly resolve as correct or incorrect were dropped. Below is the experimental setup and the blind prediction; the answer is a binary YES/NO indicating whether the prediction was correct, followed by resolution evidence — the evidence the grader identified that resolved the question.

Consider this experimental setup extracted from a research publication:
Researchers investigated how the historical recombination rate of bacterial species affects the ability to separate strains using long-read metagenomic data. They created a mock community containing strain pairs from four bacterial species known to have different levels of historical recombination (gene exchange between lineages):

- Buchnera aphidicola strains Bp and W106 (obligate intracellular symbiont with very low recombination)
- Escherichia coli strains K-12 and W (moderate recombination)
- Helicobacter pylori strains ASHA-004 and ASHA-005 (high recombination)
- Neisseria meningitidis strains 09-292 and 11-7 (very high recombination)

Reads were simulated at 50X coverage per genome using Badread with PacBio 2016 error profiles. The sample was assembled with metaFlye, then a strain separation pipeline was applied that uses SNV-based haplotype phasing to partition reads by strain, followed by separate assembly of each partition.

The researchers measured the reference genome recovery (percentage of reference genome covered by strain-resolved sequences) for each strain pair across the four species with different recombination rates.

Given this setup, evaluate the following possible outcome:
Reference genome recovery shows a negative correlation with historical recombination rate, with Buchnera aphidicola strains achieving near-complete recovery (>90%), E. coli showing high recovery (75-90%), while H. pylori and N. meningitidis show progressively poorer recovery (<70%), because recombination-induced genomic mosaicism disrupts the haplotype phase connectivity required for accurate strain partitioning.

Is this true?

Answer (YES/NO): NO